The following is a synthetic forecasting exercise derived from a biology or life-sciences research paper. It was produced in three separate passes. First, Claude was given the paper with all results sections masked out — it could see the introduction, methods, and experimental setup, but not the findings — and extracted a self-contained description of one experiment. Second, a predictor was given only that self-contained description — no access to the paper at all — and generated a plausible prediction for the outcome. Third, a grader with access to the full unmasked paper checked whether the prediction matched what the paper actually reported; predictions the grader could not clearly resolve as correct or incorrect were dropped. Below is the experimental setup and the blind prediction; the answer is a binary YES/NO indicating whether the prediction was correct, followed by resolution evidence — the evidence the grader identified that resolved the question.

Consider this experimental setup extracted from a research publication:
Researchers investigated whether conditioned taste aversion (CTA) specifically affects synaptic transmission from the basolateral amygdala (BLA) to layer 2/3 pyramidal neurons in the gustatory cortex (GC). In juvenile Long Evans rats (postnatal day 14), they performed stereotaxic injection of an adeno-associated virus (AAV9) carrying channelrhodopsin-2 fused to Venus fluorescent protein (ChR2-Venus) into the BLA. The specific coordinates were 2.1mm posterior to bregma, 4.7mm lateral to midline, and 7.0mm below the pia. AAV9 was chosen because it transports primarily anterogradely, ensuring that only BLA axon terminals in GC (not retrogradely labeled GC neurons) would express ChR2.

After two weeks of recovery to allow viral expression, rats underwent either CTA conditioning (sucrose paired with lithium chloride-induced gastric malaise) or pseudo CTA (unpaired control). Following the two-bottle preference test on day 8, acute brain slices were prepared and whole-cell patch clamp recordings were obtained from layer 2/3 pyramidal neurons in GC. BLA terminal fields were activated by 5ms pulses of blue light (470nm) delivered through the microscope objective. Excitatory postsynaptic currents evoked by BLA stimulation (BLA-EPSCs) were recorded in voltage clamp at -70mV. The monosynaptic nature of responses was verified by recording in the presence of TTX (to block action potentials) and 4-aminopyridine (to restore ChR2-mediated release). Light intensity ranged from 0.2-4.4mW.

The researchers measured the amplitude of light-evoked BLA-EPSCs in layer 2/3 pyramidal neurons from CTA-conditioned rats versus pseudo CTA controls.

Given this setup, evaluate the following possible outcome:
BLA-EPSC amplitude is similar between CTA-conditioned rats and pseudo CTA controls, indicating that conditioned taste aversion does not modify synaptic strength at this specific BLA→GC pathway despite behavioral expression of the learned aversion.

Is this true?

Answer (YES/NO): NO